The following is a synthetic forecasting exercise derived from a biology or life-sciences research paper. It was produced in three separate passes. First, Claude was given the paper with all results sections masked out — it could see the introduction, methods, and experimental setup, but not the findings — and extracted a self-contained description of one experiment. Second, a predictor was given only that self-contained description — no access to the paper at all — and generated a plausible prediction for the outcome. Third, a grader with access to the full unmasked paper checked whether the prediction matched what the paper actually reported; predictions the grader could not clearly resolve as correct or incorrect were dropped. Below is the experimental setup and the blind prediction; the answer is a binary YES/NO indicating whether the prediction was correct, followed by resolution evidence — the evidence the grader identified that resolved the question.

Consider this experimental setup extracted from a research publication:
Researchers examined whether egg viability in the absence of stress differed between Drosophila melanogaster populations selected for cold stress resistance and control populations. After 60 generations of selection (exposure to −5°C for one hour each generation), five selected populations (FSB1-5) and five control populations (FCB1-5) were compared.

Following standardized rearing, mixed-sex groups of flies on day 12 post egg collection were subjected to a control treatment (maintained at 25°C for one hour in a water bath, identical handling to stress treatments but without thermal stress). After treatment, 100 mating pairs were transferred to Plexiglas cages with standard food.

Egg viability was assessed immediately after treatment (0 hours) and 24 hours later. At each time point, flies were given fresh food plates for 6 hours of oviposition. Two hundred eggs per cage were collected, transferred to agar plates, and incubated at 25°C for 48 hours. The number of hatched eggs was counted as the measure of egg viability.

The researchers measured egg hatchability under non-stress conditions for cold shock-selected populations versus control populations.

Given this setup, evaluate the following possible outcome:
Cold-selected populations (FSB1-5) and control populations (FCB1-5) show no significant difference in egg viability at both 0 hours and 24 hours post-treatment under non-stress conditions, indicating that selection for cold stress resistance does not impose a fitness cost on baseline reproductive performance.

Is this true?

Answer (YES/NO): YES